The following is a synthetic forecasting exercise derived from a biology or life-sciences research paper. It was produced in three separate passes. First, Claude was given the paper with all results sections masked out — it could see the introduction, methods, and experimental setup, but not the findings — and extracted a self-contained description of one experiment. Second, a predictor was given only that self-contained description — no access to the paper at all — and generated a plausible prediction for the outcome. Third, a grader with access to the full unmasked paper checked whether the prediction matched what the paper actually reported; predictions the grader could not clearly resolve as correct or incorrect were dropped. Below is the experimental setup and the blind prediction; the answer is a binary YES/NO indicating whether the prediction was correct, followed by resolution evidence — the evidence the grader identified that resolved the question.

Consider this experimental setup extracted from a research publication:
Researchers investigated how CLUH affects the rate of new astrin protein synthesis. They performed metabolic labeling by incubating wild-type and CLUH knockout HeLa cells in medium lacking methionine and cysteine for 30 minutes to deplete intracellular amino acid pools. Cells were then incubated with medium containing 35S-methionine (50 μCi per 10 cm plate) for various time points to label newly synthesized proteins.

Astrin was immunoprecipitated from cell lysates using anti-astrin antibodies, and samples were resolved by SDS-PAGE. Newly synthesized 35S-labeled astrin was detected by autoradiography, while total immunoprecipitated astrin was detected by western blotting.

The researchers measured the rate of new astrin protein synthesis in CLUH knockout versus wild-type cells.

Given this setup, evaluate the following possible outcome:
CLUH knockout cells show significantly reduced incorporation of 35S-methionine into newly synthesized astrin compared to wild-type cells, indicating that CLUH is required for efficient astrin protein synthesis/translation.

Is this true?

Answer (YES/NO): YES